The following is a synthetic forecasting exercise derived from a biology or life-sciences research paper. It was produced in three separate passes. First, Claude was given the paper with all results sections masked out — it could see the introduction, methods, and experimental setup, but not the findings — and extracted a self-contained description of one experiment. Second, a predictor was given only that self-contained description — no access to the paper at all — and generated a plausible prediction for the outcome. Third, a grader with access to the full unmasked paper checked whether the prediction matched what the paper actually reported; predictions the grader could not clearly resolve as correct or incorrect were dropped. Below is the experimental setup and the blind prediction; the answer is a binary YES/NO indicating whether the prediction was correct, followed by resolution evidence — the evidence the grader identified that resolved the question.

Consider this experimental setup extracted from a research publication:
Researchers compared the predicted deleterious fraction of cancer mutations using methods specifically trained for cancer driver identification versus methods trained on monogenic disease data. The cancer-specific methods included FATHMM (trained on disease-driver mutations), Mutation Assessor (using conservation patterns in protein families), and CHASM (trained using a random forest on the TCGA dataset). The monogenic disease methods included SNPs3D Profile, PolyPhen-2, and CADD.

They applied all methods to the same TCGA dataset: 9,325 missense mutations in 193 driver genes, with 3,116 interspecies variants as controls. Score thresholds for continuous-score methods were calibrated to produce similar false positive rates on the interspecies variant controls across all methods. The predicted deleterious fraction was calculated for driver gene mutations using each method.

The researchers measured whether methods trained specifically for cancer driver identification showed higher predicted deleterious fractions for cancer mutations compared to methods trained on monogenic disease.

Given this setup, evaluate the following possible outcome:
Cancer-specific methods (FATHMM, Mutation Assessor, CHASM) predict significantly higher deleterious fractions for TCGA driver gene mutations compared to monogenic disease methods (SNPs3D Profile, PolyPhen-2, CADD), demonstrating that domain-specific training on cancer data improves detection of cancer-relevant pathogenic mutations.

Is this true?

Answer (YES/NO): NO